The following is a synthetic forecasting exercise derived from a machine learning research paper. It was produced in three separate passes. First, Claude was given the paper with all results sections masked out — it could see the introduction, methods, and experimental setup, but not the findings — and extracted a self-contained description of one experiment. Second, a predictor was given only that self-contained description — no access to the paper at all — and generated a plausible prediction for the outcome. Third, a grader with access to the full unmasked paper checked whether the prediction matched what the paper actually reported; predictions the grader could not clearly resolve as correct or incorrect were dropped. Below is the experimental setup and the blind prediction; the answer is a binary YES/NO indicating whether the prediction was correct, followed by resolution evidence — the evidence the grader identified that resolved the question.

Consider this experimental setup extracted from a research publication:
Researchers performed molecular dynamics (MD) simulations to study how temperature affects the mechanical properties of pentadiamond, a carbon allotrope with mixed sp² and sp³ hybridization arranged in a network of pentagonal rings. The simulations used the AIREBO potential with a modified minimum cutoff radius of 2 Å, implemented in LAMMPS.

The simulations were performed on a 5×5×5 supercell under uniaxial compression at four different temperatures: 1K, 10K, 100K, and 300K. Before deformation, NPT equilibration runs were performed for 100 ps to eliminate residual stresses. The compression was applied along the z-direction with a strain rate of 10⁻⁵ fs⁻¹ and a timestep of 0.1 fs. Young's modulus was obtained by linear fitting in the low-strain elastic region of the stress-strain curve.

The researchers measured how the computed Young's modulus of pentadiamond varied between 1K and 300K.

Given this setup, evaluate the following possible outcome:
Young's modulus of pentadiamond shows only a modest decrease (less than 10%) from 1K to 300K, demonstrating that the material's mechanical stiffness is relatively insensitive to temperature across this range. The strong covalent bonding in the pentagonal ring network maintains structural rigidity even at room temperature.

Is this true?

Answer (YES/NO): YES